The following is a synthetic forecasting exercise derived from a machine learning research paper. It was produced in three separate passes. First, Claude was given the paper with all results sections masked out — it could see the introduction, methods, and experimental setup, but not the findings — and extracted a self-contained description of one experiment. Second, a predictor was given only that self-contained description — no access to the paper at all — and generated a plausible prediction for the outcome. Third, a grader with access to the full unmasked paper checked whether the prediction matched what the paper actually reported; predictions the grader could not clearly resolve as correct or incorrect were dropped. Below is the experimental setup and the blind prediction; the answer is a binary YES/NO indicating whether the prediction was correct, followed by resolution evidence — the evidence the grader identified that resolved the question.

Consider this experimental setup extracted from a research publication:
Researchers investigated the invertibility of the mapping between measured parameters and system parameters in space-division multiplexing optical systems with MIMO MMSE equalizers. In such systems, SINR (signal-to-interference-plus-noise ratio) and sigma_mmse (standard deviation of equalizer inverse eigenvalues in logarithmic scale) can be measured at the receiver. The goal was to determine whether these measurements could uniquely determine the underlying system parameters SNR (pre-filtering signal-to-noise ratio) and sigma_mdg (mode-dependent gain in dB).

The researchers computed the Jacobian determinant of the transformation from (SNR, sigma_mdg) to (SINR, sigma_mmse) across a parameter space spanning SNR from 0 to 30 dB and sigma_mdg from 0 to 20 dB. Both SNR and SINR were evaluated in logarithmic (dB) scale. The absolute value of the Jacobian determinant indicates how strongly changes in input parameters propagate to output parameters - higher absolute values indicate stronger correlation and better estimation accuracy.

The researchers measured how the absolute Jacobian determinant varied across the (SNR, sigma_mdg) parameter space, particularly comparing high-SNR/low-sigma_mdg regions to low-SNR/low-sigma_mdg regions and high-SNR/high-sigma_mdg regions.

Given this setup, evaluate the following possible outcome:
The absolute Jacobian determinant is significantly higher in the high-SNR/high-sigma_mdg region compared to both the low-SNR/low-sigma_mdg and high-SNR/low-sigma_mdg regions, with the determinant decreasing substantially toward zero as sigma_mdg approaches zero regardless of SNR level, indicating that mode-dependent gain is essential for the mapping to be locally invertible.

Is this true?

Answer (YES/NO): NO